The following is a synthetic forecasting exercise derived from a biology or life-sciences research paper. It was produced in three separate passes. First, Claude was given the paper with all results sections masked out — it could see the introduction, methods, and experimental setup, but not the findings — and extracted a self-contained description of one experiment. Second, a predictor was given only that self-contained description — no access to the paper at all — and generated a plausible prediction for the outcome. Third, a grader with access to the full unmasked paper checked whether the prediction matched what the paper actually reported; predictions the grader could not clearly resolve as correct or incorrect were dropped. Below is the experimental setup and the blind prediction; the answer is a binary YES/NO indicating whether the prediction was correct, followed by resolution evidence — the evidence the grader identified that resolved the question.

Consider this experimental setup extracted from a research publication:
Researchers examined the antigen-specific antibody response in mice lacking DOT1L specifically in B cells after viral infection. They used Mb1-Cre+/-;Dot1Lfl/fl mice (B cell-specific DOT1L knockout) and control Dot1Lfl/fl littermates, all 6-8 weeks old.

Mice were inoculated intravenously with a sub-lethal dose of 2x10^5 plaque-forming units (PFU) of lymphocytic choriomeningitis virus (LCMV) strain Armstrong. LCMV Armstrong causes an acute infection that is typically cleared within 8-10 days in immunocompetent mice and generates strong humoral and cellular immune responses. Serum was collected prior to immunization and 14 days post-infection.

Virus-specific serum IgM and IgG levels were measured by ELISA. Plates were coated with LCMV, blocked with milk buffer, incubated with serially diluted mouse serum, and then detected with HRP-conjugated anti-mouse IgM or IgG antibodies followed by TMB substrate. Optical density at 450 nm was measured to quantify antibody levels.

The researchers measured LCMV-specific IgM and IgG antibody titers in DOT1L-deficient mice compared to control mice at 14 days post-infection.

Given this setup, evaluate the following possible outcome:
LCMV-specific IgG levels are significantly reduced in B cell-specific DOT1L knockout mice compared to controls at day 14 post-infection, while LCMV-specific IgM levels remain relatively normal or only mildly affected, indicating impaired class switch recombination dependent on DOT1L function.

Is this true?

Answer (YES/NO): NO